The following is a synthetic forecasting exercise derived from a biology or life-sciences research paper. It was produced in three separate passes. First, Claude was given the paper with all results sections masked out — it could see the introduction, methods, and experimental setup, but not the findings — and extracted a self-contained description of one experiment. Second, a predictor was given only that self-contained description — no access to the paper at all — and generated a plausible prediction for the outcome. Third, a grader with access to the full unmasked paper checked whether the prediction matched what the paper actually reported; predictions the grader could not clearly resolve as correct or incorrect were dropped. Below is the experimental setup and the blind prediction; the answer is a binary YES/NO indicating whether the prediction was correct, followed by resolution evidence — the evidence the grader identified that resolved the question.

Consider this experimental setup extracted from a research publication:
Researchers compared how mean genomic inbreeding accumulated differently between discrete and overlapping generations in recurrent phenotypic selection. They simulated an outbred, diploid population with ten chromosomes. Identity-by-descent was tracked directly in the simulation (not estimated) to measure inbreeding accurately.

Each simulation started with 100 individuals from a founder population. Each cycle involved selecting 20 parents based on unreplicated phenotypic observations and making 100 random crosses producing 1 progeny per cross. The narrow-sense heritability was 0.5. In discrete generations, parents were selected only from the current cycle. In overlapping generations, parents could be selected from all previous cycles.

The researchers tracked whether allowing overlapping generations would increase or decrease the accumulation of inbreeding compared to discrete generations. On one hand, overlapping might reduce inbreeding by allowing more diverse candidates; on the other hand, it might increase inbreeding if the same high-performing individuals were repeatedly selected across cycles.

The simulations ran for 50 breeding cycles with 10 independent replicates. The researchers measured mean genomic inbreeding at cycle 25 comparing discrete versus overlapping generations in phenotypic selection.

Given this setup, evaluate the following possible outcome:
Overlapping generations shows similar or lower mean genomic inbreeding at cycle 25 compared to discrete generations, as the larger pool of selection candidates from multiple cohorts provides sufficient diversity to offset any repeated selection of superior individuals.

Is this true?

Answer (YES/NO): YES